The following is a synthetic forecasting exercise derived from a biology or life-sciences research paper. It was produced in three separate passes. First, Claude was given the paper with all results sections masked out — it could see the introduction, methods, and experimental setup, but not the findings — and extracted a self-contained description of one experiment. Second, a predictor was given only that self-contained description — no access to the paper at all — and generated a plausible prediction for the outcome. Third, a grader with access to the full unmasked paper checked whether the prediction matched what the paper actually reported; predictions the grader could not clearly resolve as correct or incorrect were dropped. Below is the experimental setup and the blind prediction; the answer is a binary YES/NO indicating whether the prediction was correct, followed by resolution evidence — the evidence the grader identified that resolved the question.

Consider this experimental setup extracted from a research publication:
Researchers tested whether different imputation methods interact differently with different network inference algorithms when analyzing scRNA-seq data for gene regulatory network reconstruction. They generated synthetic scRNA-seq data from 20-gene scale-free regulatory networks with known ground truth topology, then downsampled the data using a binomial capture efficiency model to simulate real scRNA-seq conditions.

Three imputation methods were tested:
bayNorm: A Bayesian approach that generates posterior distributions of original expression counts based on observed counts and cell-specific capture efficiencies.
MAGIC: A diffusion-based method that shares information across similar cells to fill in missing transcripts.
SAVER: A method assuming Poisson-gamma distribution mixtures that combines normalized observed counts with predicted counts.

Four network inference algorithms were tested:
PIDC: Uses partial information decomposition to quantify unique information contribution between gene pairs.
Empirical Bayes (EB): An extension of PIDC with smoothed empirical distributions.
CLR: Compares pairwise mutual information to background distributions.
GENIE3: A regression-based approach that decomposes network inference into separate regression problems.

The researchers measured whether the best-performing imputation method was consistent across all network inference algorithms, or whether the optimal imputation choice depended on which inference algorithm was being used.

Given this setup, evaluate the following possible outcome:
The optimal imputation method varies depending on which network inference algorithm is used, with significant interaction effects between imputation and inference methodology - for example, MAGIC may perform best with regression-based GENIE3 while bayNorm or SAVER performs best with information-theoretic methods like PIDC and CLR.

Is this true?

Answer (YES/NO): NO